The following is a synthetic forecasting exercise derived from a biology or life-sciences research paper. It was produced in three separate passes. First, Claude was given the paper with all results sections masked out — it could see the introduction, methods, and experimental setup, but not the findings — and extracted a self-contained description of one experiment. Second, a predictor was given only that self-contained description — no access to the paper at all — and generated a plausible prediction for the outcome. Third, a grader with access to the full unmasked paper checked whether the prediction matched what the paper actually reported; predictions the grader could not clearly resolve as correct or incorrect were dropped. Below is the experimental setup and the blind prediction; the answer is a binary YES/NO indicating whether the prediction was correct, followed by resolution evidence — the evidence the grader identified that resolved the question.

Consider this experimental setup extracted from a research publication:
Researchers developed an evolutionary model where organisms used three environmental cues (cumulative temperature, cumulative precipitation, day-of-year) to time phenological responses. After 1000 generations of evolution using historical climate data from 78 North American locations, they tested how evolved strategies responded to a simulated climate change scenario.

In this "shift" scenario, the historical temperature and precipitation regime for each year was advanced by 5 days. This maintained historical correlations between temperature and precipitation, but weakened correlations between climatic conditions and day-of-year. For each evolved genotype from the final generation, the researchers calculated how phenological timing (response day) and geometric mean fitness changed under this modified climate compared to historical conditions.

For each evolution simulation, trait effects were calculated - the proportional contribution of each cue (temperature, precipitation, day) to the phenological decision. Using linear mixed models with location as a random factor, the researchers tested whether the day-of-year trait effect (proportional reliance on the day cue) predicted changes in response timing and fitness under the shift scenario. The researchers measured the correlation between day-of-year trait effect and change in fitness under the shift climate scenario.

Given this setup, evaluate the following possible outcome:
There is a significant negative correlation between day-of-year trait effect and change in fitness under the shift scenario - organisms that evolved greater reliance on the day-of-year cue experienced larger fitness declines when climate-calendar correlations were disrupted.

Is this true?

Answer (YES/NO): YES